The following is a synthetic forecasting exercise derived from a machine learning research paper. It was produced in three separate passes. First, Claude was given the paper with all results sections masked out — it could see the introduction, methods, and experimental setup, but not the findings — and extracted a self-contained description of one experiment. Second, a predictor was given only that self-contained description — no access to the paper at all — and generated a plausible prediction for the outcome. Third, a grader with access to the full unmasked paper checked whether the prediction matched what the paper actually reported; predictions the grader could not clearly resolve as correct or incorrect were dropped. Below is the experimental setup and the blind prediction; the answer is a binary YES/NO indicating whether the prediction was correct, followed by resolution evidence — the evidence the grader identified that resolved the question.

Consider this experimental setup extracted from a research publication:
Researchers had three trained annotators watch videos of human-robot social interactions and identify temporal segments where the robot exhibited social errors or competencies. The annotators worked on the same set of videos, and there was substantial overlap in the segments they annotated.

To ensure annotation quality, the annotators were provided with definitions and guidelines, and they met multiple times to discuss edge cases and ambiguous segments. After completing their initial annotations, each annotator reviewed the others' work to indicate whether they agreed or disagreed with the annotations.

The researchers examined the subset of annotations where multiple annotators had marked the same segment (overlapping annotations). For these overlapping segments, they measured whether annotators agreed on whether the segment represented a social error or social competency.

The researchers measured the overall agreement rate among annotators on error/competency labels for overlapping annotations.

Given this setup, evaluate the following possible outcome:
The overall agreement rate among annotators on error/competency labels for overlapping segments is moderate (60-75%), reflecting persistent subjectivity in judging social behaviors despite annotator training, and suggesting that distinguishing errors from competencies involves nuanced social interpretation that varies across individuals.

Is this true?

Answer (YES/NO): NO